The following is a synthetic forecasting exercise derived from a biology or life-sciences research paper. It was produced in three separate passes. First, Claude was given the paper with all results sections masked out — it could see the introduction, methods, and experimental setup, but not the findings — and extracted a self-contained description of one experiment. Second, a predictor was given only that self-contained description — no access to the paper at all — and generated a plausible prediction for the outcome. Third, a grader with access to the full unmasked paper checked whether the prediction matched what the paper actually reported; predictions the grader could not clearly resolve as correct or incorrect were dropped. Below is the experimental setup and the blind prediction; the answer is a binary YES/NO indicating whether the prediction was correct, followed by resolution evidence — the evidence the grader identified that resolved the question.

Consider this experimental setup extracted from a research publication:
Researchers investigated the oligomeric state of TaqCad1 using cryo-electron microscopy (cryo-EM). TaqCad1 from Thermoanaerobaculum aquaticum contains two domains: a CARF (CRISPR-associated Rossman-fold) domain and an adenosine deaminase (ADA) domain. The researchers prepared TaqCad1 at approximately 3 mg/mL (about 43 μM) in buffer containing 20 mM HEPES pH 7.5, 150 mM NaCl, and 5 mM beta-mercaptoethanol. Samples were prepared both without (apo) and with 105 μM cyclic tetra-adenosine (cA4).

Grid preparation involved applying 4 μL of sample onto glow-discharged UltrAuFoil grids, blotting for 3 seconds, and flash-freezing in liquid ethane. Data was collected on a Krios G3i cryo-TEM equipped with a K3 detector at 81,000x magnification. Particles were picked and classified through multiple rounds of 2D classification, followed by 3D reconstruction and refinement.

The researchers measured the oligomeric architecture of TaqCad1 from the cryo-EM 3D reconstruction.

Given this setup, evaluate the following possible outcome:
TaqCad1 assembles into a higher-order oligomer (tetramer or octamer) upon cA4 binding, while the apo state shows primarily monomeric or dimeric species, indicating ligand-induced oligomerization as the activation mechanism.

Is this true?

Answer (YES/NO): NO